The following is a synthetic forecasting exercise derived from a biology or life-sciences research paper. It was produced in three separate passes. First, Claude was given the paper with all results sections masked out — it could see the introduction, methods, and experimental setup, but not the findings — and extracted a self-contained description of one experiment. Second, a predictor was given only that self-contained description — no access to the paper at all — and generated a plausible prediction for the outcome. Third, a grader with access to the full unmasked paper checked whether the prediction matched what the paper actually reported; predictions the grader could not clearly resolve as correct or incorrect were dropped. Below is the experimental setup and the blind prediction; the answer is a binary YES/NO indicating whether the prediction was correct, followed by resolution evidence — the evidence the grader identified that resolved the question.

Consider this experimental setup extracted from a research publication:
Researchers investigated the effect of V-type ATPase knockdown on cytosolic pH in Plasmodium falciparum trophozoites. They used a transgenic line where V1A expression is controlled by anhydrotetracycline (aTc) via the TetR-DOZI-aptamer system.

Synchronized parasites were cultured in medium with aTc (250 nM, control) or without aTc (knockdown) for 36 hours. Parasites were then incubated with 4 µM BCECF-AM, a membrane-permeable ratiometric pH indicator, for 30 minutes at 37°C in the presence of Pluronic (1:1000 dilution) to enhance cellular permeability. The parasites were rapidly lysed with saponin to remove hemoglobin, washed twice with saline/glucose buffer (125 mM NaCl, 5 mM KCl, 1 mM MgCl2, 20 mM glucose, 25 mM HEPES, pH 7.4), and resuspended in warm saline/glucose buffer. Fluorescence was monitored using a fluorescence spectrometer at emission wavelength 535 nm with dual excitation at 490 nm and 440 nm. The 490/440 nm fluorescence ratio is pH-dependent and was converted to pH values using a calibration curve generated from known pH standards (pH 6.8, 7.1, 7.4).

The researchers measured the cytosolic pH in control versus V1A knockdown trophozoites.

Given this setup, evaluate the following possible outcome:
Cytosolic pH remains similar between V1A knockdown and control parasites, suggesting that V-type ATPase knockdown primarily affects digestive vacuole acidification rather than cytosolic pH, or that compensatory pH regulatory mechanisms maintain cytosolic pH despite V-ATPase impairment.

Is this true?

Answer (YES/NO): NO